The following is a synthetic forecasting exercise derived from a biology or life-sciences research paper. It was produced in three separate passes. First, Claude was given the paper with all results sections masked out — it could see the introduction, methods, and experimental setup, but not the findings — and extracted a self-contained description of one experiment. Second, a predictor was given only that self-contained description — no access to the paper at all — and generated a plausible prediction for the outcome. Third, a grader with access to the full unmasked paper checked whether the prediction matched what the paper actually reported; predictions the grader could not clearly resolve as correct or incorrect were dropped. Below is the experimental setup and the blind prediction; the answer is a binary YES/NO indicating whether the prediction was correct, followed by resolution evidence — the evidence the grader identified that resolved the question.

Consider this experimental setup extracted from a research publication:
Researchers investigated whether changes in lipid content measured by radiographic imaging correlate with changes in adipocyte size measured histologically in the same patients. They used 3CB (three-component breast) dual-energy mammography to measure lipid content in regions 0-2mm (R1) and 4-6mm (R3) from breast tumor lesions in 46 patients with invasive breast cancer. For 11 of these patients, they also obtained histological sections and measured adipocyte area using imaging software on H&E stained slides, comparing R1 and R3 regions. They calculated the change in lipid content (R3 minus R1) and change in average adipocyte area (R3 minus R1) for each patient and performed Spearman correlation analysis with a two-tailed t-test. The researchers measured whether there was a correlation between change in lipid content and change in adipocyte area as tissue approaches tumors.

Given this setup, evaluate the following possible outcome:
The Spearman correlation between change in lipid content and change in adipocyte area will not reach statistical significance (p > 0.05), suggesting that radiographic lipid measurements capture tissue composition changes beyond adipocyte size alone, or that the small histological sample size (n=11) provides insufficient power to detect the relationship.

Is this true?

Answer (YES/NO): YES